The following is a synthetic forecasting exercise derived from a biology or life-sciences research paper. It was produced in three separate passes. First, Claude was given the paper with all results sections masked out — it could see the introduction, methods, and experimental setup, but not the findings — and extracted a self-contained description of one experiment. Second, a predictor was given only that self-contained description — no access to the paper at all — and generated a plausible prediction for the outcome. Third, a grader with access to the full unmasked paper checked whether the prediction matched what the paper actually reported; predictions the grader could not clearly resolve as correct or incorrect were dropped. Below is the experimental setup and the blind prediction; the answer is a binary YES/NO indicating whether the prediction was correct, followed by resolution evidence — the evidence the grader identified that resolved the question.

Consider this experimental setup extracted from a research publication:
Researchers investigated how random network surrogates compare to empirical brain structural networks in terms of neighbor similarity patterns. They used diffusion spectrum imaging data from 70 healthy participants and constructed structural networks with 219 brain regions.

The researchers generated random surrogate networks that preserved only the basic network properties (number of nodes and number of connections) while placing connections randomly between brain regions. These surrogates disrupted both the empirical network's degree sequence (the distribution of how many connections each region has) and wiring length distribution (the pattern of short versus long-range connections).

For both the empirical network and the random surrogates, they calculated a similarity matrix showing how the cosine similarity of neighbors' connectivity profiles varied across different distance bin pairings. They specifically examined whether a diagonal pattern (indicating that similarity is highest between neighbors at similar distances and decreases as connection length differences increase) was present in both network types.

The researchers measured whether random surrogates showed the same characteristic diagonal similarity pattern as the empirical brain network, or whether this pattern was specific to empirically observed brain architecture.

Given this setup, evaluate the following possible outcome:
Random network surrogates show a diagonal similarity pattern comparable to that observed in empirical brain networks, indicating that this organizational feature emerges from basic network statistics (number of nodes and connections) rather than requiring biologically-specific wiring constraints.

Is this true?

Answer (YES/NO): NO